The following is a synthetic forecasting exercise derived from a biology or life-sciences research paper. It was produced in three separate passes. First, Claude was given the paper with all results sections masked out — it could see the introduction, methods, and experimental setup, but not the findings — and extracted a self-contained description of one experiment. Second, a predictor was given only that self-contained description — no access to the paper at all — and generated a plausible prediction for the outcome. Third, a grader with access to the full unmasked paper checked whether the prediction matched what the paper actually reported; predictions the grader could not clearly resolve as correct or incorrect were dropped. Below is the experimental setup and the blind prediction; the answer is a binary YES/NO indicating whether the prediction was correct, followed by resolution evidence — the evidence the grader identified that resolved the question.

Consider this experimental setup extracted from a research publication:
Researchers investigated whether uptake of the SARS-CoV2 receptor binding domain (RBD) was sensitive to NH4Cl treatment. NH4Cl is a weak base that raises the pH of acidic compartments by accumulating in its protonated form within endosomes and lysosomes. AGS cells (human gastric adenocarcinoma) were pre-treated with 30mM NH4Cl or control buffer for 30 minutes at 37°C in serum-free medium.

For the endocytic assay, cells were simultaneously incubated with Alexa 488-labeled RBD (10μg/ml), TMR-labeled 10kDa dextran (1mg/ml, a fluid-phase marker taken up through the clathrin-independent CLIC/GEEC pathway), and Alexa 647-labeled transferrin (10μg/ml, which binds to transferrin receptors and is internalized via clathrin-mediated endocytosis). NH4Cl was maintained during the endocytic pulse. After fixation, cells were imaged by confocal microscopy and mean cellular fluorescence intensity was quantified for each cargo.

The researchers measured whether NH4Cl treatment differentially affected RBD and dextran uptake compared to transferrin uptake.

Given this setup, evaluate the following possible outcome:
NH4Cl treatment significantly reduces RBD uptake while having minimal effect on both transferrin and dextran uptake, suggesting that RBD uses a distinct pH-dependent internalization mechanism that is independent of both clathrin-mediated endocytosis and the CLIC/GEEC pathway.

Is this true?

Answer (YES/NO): NO